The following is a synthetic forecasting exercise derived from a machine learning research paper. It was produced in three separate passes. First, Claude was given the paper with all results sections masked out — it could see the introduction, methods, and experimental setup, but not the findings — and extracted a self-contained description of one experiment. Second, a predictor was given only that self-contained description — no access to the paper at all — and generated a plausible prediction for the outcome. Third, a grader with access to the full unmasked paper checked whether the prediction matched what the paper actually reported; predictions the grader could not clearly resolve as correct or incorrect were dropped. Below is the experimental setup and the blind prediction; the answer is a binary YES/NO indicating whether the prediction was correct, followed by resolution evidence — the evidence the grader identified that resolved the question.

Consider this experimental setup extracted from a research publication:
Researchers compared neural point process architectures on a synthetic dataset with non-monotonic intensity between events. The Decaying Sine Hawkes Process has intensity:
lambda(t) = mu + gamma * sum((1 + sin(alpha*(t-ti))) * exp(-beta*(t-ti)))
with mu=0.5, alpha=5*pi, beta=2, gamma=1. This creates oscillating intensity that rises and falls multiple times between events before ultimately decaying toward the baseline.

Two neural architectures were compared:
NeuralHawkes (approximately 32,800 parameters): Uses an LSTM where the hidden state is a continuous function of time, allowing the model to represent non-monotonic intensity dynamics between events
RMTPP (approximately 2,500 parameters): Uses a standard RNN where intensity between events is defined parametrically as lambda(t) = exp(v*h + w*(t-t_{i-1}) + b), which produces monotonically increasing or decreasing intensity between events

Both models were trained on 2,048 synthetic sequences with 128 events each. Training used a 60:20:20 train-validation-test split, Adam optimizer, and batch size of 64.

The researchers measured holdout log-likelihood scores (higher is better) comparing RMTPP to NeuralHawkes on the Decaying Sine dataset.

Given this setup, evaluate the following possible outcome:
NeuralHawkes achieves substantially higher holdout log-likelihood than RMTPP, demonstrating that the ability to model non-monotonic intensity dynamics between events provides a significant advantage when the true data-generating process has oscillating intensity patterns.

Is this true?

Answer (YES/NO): NO